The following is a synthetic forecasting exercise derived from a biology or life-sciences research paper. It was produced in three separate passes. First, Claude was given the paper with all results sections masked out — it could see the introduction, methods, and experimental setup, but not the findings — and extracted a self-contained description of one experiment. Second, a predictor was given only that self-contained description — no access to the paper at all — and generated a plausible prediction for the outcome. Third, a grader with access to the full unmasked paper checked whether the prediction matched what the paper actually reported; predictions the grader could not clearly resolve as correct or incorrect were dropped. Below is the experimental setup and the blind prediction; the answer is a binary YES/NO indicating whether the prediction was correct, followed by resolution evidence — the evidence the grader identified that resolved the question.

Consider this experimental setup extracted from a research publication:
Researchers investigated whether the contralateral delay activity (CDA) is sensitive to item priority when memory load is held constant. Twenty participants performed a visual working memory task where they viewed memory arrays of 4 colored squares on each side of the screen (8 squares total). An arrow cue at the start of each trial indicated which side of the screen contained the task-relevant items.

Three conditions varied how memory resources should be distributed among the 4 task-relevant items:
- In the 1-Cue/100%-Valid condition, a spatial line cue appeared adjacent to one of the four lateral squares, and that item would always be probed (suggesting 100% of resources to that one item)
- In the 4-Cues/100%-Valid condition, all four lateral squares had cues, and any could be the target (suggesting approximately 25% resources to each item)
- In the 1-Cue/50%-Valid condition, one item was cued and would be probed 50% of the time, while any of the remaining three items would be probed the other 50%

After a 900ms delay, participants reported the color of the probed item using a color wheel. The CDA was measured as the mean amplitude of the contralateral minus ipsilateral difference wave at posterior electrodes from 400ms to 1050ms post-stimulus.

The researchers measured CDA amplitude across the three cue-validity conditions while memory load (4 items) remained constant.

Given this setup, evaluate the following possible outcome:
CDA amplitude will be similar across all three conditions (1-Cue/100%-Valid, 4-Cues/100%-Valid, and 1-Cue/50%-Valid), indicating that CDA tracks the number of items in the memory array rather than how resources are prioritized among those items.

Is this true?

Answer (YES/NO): NO